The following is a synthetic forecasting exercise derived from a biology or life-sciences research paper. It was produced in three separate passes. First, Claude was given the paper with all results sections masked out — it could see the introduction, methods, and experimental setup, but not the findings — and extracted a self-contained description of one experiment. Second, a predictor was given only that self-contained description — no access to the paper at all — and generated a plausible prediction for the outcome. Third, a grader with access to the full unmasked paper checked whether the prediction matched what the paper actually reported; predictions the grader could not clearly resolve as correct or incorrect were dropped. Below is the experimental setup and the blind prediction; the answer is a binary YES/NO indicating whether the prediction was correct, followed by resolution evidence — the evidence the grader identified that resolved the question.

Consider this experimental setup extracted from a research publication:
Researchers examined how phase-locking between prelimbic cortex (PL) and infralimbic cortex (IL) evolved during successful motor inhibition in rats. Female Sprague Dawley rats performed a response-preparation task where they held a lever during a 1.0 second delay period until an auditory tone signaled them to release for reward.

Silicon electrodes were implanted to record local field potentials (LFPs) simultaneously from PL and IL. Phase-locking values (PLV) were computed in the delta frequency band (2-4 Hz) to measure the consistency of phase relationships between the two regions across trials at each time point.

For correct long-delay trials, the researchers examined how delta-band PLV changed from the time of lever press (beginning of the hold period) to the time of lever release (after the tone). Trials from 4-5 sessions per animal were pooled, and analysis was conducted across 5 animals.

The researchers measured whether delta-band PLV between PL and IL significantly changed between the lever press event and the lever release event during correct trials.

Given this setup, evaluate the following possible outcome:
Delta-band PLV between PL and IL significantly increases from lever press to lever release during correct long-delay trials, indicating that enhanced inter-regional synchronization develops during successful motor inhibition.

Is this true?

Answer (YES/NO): YES